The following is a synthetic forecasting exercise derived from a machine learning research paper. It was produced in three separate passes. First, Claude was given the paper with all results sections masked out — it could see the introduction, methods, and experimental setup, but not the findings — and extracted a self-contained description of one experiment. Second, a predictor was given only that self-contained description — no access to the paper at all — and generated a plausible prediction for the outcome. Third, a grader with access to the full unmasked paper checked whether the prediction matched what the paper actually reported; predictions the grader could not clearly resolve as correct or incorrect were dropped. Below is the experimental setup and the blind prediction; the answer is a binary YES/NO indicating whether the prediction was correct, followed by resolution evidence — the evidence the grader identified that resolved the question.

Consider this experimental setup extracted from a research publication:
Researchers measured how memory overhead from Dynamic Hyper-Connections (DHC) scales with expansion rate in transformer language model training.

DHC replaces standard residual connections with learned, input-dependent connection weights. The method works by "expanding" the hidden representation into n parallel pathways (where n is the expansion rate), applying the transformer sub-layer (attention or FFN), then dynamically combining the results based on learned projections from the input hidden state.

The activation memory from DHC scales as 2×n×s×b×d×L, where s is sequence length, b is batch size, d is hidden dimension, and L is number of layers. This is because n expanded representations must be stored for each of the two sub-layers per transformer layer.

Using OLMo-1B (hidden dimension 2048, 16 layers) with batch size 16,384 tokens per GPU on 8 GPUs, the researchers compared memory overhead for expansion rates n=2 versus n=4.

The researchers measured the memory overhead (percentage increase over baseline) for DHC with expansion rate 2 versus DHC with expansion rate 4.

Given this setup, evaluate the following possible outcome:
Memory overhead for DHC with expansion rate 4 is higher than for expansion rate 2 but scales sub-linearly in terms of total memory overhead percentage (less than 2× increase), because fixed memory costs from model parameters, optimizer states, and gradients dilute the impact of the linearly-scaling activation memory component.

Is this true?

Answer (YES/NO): YES